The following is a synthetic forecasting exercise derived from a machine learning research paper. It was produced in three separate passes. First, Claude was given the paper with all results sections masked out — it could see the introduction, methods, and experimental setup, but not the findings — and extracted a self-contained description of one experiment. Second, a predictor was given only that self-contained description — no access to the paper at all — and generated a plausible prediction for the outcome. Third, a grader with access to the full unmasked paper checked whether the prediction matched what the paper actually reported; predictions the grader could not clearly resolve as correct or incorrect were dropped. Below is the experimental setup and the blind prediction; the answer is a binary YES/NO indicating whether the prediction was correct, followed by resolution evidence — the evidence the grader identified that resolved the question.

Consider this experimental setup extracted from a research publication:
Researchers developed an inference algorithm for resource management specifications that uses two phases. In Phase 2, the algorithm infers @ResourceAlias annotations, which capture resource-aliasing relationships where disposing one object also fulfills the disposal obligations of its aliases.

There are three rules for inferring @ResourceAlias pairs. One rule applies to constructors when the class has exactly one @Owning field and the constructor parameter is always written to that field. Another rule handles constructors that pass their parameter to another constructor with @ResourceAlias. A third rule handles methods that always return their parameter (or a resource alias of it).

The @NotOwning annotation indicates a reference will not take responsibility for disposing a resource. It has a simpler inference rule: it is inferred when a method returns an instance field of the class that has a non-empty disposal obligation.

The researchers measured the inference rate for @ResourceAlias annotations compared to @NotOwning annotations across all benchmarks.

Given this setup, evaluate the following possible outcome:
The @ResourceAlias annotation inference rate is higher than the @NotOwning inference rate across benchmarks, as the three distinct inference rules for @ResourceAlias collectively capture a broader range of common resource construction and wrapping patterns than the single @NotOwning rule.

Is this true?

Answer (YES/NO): NO